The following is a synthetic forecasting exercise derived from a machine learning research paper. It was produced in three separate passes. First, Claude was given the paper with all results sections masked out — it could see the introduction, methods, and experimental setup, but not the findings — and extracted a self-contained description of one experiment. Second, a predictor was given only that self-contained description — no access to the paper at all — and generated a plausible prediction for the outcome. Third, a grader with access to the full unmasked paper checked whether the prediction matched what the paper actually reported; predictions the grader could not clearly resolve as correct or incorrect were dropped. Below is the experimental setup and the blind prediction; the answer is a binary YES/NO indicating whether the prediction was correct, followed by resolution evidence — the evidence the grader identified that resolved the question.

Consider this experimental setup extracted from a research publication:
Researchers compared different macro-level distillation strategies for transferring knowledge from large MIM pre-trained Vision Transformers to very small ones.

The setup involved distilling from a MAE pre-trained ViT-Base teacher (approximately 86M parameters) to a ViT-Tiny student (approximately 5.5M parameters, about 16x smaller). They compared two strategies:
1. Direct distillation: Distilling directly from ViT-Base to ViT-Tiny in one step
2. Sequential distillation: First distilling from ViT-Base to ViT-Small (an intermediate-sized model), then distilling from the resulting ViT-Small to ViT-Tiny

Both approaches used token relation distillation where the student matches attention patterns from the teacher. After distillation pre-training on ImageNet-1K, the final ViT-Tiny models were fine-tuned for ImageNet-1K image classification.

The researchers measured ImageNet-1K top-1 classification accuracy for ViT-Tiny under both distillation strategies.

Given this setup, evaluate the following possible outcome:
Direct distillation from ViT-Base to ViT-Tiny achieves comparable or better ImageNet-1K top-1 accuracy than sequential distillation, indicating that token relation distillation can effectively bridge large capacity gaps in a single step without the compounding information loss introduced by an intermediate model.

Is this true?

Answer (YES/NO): NO